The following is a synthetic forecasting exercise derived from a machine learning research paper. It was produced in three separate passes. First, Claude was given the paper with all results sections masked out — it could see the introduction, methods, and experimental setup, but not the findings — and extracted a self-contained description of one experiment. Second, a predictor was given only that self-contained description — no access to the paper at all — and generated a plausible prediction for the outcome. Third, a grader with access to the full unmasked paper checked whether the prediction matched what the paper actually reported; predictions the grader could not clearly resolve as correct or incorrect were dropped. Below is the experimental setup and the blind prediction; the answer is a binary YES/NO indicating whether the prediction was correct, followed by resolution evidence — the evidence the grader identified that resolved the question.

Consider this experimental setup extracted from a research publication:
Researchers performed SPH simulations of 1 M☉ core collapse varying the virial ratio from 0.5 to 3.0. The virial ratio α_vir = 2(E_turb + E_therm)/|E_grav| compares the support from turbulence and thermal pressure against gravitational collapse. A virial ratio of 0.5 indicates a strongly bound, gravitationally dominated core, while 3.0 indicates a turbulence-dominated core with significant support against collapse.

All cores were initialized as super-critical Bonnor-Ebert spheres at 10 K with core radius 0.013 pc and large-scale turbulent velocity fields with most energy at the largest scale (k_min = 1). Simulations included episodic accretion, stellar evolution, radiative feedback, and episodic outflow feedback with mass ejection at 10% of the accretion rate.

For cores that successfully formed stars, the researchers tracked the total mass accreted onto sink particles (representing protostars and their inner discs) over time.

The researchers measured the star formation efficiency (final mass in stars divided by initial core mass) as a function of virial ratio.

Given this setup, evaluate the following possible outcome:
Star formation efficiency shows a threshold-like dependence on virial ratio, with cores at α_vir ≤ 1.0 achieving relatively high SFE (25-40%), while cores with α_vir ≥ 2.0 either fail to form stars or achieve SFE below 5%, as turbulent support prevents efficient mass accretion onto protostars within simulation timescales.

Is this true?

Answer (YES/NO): NO